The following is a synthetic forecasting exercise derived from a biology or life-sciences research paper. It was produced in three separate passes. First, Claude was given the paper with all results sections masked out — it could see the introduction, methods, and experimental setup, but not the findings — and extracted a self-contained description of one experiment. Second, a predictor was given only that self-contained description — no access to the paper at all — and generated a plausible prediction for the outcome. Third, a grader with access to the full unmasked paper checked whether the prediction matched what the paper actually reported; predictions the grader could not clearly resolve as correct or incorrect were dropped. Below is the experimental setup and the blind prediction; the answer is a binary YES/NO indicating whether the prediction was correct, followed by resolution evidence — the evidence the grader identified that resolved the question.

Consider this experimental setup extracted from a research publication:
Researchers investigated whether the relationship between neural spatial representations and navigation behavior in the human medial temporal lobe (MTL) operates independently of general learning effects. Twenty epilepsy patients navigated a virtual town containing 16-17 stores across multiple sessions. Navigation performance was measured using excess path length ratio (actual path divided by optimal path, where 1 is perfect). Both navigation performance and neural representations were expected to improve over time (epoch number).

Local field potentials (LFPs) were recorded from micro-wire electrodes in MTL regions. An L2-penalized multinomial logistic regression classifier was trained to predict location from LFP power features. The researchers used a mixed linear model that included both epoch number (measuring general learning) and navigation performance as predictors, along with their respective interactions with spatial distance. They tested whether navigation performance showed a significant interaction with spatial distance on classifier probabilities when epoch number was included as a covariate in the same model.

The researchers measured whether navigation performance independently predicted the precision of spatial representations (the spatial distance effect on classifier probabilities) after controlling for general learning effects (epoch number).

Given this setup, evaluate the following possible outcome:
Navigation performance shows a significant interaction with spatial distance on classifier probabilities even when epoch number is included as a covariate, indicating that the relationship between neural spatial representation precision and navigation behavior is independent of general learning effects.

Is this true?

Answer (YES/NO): YES